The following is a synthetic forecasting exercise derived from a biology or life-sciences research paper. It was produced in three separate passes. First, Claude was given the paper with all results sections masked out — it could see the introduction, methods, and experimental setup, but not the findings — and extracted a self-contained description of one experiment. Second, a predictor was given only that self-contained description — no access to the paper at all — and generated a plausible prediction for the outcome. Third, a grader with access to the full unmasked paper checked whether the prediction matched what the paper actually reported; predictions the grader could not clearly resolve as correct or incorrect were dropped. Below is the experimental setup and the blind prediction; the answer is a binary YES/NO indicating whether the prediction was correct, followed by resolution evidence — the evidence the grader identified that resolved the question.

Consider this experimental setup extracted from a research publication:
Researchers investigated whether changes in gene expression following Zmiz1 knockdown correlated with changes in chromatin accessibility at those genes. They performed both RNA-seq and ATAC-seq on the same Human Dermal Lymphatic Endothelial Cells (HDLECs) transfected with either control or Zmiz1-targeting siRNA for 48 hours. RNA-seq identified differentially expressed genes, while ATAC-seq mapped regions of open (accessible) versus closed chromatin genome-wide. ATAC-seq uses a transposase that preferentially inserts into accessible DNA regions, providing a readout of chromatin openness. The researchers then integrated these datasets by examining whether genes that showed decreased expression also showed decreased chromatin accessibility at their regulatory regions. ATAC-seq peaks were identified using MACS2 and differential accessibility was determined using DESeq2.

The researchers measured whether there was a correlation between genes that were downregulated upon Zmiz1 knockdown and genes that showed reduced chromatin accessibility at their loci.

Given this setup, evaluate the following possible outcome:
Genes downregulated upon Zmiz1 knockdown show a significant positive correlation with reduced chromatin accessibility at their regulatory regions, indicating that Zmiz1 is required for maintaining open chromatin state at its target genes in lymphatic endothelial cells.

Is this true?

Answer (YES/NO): YES